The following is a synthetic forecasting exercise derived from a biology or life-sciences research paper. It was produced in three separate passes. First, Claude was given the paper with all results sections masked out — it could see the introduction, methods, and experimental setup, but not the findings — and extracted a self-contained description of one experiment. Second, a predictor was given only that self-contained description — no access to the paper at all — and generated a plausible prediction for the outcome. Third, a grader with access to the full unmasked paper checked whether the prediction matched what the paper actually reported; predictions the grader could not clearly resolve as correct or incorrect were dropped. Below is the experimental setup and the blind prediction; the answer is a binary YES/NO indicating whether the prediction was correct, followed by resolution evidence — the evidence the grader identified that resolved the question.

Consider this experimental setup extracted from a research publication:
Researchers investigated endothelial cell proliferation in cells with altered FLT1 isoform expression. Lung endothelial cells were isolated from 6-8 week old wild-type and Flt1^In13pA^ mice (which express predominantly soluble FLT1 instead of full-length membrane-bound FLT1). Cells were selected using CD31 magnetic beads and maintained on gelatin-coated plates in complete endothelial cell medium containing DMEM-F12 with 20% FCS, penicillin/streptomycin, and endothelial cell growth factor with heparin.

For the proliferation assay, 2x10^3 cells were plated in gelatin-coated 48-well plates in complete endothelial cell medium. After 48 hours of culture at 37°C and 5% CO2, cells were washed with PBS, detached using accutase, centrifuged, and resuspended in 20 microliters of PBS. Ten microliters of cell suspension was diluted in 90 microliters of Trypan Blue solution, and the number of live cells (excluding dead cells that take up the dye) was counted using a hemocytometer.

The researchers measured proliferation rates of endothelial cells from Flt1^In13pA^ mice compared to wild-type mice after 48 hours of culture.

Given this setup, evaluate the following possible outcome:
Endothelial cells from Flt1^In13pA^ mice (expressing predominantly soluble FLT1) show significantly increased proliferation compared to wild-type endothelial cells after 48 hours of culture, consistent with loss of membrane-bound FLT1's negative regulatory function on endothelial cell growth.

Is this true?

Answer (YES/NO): YES